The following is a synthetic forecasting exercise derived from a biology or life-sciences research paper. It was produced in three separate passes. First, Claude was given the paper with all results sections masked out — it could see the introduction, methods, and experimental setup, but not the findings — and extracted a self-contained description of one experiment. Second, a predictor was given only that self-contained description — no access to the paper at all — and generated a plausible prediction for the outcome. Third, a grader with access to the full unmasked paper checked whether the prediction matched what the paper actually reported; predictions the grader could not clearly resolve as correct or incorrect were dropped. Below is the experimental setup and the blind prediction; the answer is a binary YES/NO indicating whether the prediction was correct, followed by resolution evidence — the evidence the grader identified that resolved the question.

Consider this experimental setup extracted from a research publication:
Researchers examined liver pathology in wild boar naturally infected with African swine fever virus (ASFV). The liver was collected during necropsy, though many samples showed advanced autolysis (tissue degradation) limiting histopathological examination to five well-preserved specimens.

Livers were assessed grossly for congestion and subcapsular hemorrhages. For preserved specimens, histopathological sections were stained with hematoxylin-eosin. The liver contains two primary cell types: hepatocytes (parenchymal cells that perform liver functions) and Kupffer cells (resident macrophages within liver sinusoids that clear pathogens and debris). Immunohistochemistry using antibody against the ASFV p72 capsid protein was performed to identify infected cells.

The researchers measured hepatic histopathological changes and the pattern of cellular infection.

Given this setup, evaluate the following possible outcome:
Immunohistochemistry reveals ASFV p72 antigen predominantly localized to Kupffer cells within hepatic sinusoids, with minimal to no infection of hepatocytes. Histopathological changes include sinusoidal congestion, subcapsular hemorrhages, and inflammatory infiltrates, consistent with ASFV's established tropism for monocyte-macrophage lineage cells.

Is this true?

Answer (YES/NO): YES